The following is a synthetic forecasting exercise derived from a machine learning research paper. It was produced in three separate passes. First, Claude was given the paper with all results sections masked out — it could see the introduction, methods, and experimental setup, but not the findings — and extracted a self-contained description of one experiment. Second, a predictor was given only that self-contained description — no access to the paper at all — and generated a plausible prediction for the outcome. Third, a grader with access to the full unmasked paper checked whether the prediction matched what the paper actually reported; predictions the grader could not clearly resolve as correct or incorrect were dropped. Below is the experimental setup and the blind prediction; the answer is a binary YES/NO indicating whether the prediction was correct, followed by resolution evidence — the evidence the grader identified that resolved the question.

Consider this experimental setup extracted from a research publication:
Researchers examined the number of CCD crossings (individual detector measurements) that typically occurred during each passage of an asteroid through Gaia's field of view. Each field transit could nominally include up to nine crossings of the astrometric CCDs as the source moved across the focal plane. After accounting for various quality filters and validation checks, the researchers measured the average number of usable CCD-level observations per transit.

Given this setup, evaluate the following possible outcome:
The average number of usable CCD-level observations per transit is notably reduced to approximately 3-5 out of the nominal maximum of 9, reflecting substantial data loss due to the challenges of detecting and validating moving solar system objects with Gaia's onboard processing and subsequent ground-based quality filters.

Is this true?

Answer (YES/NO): NO